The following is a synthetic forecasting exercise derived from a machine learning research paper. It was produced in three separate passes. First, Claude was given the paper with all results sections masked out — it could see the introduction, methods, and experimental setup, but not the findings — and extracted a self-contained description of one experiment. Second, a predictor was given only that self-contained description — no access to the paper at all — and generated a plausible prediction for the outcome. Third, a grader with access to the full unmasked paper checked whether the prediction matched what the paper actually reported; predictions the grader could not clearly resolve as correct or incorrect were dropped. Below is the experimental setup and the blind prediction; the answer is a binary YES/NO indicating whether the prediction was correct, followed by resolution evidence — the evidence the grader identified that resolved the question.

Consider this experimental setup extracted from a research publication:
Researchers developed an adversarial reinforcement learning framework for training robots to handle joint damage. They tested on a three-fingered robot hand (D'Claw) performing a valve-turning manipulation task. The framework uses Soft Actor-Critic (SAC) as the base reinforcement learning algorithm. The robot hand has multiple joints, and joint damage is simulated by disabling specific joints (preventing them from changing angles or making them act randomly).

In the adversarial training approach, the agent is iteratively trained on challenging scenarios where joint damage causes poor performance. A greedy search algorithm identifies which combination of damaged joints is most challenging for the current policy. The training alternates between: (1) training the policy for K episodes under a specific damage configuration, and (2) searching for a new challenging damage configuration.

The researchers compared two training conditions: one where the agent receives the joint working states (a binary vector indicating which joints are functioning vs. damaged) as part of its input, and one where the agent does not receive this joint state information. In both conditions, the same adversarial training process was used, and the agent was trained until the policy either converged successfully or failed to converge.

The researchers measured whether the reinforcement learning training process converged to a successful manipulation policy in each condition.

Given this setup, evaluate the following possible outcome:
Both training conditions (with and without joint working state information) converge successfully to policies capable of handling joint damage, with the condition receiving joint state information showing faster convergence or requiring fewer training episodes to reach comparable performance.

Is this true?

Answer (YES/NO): NO